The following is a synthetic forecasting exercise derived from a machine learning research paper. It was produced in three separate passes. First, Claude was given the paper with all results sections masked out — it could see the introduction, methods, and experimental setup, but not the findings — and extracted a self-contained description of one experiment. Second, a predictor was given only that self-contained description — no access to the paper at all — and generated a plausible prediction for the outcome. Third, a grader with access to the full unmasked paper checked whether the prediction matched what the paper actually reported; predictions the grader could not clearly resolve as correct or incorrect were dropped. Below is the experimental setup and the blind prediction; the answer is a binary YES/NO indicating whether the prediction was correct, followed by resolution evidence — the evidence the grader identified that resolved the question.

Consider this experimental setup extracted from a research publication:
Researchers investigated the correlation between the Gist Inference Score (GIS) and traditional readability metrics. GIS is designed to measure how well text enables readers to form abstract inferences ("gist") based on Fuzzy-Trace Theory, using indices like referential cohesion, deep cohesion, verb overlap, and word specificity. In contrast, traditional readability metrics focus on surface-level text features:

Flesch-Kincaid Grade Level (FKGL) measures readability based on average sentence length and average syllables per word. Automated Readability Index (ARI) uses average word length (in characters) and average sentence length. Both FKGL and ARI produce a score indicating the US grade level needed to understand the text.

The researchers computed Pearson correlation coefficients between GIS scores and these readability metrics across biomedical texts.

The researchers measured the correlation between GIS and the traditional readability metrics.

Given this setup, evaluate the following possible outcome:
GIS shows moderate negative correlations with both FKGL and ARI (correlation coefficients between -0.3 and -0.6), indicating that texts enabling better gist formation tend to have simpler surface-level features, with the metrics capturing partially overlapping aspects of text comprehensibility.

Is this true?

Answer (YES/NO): NO